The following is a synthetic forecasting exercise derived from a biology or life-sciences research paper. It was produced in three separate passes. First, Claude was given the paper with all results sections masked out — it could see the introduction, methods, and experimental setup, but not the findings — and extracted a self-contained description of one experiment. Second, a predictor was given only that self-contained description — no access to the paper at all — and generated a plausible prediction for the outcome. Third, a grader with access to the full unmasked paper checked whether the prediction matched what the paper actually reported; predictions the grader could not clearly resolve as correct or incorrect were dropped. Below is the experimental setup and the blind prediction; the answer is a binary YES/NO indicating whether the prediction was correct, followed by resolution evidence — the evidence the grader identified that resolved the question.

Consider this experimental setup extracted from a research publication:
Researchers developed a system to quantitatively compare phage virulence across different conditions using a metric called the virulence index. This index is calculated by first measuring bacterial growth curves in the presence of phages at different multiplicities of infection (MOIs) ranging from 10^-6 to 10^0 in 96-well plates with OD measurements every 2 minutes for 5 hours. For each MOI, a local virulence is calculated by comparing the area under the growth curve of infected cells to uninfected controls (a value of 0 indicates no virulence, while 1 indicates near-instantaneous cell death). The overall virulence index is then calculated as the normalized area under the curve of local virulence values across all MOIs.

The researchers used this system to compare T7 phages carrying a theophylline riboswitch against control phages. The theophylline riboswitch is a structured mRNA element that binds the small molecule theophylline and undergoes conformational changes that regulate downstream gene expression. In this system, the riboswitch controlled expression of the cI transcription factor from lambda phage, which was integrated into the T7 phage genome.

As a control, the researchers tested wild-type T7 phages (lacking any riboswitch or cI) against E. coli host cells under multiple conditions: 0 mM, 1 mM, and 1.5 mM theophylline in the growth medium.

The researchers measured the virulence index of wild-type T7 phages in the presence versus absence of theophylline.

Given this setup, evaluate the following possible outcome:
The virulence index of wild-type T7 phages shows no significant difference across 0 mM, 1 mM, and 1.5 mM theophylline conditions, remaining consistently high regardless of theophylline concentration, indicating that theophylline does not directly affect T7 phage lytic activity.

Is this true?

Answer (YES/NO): NO